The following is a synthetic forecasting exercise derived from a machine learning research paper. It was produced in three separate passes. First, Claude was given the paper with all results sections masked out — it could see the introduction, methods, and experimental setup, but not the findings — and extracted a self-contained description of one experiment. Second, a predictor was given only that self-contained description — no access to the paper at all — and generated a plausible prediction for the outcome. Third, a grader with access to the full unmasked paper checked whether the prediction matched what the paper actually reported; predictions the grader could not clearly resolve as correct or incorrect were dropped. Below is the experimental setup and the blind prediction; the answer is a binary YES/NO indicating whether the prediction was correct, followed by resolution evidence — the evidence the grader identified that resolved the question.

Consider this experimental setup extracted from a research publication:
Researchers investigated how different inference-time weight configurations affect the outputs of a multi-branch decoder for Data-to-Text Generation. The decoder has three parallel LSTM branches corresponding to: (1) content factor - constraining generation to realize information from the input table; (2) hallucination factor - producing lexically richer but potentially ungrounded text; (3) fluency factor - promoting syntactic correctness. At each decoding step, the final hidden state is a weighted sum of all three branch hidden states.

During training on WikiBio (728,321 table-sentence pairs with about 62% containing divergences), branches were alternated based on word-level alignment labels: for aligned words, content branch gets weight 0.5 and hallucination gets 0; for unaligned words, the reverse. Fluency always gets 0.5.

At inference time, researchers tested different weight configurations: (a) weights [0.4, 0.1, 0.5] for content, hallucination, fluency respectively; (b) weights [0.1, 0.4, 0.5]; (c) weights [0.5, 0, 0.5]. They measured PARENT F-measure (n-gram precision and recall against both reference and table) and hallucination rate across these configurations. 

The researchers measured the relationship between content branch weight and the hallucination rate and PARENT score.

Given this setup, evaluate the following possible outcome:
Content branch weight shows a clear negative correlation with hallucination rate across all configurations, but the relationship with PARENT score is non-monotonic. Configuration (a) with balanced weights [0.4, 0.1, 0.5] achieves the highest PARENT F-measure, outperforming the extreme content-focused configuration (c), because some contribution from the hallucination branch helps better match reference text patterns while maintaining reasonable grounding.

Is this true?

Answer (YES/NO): YES